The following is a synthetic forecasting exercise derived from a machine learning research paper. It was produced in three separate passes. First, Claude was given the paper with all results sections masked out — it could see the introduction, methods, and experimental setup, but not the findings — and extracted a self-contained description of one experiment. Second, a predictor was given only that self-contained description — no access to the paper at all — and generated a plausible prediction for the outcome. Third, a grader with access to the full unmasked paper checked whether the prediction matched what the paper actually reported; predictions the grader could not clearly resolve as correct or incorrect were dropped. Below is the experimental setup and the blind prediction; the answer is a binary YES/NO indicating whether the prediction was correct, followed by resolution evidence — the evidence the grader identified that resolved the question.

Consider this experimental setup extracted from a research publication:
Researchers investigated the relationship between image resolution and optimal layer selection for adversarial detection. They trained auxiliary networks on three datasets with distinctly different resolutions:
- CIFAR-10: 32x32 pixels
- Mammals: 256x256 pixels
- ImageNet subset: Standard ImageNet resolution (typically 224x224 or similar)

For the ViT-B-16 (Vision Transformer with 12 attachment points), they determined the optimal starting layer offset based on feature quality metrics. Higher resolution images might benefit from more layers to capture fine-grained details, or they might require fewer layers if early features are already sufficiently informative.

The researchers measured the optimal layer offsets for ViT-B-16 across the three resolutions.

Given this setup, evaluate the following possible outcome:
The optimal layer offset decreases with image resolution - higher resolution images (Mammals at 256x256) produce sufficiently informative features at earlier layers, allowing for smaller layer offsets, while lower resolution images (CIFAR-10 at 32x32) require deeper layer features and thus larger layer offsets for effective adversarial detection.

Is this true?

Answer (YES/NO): NO